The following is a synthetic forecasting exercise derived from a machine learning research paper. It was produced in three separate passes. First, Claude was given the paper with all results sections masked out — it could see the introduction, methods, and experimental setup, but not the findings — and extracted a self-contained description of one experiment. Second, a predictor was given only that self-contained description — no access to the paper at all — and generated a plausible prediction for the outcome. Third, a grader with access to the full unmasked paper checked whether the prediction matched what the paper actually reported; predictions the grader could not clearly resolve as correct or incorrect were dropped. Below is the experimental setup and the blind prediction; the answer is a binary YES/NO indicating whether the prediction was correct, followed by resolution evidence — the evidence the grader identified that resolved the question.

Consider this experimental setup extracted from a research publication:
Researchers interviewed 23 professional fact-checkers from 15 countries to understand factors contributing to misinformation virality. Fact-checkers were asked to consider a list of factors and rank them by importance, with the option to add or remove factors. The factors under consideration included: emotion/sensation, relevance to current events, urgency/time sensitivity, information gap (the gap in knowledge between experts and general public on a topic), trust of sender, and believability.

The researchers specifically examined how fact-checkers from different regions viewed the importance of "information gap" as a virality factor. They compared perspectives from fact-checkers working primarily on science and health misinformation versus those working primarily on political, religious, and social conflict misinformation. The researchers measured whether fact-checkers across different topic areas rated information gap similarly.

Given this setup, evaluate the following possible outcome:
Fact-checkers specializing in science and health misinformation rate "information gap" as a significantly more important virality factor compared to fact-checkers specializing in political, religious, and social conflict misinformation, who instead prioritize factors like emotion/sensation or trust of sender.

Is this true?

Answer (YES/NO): NO